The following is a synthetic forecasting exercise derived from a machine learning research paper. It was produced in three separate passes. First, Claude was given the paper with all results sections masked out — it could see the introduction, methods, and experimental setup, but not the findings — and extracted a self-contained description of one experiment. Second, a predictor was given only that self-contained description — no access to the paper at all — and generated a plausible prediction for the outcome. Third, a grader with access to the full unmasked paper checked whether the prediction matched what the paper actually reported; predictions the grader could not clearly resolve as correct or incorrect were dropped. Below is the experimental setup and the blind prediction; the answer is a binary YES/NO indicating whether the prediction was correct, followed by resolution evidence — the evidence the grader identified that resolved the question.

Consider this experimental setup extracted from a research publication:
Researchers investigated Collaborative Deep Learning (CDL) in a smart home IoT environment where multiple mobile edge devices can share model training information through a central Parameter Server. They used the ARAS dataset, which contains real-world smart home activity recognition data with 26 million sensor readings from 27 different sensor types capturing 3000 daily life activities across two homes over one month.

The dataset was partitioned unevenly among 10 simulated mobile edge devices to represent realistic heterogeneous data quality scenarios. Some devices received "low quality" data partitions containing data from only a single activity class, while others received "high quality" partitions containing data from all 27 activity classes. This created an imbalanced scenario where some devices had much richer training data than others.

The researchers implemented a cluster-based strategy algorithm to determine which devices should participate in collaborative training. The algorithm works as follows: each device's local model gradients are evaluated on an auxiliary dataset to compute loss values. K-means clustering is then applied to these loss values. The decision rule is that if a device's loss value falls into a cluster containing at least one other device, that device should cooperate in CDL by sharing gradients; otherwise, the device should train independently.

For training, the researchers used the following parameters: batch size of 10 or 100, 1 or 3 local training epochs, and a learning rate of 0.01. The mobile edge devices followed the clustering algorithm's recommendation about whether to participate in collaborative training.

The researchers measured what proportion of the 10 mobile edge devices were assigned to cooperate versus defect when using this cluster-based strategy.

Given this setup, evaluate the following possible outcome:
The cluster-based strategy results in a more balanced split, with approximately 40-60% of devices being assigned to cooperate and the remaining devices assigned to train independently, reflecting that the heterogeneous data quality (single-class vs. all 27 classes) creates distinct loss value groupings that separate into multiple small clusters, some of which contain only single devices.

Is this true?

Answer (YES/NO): NO